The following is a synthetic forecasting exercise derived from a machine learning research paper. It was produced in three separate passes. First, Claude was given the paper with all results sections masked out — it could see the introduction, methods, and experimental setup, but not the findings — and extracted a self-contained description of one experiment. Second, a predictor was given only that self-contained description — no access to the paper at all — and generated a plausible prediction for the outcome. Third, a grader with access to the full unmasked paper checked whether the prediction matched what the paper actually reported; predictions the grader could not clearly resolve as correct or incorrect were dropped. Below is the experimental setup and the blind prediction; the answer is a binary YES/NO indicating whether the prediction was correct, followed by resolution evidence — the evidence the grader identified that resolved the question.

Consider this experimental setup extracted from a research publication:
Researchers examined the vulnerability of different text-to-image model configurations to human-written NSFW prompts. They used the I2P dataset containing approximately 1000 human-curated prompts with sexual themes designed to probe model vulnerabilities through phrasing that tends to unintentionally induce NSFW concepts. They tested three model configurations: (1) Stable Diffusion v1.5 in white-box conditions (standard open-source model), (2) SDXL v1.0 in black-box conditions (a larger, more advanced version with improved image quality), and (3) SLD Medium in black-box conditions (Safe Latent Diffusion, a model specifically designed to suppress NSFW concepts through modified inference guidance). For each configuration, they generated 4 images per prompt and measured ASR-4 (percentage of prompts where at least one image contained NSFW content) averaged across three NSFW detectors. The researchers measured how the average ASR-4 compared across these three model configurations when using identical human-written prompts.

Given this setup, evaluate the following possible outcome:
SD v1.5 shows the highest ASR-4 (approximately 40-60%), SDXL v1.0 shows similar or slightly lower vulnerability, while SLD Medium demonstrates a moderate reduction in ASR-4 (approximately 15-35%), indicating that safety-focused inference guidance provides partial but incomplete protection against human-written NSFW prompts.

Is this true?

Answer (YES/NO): NO